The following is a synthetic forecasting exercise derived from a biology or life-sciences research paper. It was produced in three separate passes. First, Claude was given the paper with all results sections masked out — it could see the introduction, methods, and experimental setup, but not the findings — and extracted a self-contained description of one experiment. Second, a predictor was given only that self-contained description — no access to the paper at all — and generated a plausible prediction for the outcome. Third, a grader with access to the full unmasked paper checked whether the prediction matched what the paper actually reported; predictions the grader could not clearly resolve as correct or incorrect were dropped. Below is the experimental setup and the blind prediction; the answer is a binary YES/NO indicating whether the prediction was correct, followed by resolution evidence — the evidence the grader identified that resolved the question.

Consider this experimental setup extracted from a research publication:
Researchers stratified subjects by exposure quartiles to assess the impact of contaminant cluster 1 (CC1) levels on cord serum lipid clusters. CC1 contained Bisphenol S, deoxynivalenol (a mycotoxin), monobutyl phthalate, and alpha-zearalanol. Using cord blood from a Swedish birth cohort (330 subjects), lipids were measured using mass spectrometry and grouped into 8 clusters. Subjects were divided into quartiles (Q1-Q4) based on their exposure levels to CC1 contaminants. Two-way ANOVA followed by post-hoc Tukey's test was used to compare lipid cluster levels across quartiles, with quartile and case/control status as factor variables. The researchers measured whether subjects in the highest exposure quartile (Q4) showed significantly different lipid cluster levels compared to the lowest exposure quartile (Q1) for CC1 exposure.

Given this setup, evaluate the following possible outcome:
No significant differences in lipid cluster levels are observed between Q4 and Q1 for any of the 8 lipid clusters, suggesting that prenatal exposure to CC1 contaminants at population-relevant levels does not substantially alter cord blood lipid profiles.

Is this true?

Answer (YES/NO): NO